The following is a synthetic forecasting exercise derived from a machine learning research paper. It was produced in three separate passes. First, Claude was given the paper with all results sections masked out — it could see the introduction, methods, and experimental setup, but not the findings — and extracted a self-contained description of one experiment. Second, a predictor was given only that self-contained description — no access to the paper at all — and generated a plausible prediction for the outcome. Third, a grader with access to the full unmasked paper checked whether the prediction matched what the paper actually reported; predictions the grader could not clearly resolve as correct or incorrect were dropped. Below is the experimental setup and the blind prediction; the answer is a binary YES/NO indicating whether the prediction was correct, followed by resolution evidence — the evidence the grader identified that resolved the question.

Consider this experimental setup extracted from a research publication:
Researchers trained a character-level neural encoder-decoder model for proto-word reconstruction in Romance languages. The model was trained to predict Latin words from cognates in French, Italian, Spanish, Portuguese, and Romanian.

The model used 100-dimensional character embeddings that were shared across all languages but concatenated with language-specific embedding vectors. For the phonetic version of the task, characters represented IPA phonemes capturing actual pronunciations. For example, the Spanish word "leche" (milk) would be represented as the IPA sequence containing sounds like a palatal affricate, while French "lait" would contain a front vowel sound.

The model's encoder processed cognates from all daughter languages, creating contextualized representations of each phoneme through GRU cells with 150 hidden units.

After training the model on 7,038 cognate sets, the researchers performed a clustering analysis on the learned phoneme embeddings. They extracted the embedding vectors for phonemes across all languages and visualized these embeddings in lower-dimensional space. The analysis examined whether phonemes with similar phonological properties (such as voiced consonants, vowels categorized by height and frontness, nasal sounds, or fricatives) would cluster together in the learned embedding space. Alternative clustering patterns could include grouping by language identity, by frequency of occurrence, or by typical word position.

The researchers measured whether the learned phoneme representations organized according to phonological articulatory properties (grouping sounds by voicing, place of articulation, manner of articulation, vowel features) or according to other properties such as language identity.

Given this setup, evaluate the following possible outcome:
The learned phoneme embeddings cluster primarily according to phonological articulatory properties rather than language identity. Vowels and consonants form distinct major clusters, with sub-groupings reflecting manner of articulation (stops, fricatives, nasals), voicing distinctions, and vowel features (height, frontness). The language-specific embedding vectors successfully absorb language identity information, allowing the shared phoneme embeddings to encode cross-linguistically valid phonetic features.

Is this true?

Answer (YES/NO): YES